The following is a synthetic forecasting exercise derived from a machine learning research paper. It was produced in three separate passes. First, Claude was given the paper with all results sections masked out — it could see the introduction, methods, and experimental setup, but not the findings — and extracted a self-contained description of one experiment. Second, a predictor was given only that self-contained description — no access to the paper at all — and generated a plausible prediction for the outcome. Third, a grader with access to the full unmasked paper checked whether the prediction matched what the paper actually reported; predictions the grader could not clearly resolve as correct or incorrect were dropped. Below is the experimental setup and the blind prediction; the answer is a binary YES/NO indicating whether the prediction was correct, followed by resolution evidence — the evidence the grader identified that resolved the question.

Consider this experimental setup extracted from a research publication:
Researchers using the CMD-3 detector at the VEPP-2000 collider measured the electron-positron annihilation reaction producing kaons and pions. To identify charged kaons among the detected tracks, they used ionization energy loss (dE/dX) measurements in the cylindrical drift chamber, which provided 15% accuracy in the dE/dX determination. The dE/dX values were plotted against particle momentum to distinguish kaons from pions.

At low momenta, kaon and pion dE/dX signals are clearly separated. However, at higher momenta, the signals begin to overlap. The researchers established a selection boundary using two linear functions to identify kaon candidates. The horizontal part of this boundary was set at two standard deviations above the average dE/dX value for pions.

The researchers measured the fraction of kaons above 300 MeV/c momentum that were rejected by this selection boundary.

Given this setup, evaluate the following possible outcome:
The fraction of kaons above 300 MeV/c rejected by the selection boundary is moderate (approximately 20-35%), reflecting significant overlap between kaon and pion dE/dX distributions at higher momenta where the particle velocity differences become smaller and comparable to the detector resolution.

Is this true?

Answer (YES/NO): NO